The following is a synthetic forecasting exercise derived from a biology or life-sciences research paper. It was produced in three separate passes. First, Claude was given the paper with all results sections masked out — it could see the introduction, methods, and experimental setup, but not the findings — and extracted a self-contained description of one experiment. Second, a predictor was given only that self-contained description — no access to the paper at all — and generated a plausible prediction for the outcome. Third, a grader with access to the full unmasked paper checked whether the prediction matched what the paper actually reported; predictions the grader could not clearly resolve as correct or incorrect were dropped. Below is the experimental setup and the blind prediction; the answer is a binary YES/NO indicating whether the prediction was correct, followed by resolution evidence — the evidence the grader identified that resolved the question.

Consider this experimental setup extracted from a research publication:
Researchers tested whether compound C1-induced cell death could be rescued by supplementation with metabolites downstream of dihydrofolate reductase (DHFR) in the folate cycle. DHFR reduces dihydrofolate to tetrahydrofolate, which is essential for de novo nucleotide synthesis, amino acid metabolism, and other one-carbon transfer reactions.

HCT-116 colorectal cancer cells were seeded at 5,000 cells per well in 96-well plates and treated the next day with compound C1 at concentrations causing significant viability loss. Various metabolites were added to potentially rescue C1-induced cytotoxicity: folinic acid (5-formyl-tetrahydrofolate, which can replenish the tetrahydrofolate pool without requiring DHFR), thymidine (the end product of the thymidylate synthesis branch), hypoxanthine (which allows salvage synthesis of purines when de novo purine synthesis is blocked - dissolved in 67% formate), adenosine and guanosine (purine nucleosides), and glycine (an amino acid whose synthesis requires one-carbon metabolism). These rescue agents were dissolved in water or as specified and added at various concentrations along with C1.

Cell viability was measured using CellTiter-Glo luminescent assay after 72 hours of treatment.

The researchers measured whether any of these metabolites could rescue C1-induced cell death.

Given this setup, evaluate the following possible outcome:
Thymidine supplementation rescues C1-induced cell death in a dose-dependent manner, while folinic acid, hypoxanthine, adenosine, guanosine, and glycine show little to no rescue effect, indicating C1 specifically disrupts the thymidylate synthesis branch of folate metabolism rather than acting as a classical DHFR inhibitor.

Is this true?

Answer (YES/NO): NO